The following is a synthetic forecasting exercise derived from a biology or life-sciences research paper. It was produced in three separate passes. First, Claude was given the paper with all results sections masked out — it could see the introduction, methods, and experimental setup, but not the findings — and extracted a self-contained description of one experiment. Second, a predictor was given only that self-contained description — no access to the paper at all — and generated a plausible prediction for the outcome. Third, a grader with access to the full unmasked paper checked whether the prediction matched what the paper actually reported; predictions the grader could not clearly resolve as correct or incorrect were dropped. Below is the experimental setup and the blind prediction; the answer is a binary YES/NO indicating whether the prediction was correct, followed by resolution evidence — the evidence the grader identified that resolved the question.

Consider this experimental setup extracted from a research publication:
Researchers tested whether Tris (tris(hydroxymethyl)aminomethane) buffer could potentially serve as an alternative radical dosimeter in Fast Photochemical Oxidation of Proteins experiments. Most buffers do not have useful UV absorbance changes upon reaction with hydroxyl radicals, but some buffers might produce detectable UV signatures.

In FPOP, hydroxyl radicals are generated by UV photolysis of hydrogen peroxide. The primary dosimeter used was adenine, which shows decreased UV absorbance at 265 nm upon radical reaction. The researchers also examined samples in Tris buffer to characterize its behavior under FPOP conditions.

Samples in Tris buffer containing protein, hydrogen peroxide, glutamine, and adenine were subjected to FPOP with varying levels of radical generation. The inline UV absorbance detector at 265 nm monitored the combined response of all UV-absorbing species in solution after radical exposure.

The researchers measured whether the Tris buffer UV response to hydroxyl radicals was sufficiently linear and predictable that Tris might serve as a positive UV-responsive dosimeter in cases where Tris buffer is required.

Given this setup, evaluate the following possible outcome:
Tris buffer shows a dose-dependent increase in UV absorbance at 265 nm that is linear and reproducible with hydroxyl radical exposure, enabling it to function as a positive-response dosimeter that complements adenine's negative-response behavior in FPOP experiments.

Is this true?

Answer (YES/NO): NO